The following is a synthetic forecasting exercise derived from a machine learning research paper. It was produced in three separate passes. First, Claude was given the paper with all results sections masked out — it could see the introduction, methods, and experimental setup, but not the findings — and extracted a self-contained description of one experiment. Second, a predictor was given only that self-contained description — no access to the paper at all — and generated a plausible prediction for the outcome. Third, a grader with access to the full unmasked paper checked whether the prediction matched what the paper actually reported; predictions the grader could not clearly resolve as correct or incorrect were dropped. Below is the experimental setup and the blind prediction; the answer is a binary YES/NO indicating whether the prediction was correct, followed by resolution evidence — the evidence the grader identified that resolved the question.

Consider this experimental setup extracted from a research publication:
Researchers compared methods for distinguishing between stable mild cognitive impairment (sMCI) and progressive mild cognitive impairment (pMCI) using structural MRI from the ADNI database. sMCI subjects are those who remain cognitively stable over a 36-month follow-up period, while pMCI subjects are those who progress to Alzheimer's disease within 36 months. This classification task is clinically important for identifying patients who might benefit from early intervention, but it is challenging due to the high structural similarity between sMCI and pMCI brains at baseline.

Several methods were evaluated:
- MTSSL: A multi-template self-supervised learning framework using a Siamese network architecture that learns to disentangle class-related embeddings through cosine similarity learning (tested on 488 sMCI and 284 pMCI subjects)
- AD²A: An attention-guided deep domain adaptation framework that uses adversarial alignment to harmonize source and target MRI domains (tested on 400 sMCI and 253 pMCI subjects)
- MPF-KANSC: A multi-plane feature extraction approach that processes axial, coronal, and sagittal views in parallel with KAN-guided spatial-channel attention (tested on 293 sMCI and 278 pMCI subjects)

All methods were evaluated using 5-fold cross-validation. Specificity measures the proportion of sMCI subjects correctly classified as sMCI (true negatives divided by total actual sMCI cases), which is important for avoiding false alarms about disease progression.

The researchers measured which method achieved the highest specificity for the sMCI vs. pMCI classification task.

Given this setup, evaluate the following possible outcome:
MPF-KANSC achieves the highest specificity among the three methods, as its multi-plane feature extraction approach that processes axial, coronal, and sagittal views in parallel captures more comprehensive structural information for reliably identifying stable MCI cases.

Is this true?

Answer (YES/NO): NO